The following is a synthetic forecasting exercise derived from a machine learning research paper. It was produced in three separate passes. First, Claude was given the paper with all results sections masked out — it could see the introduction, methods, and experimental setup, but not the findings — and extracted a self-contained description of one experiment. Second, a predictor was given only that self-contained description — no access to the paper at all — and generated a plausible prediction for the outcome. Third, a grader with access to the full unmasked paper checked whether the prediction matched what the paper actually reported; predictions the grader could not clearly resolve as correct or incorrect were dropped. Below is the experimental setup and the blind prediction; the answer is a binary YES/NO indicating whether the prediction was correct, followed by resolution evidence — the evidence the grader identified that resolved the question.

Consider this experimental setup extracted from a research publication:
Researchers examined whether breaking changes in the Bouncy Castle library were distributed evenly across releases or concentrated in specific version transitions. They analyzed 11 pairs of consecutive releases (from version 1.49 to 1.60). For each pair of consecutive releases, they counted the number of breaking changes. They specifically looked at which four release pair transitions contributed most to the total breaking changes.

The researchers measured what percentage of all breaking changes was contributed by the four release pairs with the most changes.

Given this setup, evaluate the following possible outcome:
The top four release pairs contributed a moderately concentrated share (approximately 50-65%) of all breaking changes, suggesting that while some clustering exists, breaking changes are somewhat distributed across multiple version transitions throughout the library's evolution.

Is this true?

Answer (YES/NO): NO